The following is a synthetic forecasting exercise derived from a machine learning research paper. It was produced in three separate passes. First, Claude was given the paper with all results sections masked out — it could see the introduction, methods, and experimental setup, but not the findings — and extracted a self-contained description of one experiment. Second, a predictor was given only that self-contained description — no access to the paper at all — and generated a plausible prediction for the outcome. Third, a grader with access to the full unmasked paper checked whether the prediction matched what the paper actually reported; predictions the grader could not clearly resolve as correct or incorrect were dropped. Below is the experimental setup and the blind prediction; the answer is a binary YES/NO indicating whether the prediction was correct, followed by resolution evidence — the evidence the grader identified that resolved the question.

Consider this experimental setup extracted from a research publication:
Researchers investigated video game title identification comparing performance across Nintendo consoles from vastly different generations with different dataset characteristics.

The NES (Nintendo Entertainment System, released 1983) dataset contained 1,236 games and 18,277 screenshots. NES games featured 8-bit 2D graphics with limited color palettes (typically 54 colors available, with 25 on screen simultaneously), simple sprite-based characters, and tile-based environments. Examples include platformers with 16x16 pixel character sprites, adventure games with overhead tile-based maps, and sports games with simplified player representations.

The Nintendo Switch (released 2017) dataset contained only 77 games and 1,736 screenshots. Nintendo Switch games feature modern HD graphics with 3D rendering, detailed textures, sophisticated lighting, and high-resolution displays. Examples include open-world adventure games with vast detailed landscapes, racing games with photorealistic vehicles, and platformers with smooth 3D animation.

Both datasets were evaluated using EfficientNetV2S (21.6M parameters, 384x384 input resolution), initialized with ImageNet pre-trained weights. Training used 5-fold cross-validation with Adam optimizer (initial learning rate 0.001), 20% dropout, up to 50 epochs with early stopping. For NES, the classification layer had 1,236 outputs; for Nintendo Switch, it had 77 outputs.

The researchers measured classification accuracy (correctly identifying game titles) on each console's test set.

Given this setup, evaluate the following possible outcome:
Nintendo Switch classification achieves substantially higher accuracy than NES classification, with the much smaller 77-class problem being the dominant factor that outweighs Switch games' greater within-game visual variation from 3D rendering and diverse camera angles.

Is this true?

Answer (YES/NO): NO